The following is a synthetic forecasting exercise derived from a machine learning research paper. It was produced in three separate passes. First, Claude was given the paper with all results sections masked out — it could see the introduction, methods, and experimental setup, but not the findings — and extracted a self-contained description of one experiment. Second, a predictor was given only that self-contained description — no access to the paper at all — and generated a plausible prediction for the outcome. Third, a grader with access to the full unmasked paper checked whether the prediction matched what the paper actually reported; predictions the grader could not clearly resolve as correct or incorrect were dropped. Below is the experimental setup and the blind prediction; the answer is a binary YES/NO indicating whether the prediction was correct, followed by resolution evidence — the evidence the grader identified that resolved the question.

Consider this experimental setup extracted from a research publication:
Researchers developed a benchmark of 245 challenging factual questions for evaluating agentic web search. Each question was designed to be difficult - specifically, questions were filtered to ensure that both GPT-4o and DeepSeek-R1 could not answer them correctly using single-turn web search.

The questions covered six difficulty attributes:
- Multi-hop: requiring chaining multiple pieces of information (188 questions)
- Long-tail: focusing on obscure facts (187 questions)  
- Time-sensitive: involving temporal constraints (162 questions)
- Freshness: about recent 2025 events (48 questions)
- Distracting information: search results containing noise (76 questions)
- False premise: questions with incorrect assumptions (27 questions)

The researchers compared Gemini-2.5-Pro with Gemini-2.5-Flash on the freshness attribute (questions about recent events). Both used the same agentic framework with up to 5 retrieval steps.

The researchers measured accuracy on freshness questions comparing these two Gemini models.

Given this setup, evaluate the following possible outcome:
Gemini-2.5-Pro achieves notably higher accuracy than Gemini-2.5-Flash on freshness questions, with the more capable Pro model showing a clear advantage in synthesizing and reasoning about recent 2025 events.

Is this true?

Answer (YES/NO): YES